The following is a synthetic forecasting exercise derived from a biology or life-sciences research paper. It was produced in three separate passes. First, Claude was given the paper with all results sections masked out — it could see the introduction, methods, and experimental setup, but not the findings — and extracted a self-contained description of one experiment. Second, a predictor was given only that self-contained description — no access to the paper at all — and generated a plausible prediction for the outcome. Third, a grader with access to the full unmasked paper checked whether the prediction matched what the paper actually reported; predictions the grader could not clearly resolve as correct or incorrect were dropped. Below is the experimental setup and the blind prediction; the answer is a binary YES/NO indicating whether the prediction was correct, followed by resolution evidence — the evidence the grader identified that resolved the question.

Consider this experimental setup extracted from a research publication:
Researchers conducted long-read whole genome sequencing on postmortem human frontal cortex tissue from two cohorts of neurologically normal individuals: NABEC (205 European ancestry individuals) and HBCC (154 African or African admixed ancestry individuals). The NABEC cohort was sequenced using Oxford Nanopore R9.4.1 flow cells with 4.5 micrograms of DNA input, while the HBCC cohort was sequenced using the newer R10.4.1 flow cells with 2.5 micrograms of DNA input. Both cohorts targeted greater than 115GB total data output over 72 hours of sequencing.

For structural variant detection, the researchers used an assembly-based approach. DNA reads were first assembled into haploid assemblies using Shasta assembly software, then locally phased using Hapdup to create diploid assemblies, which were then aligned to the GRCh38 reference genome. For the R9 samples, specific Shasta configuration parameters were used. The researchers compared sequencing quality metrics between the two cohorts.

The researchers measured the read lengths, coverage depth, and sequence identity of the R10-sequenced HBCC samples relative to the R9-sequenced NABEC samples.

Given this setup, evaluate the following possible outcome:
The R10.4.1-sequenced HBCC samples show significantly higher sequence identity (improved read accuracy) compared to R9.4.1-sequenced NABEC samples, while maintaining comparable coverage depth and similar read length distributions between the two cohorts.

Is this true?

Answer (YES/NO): NO